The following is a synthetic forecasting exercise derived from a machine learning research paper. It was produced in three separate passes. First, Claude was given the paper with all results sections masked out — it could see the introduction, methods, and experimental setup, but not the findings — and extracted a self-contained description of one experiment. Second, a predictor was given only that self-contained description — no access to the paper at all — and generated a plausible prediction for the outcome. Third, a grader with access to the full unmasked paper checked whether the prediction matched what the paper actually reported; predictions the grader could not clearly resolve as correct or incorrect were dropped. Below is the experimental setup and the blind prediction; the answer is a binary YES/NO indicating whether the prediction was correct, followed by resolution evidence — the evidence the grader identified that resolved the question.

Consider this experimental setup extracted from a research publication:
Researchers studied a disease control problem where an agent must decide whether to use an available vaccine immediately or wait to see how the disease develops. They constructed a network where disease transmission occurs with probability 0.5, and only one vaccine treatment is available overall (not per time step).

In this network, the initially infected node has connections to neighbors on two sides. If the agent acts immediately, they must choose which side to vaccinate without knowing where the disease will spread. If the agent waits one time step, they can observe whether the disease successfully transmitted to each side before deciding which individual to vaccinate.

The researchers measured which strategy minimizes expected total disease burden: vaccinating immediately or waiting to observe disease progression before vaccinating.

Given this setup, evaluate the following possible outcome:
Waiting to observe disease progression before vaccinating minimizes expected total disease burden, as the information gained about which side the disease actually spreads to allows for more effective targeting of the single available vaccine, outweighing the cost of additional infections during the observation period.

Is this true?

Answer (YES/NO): YES